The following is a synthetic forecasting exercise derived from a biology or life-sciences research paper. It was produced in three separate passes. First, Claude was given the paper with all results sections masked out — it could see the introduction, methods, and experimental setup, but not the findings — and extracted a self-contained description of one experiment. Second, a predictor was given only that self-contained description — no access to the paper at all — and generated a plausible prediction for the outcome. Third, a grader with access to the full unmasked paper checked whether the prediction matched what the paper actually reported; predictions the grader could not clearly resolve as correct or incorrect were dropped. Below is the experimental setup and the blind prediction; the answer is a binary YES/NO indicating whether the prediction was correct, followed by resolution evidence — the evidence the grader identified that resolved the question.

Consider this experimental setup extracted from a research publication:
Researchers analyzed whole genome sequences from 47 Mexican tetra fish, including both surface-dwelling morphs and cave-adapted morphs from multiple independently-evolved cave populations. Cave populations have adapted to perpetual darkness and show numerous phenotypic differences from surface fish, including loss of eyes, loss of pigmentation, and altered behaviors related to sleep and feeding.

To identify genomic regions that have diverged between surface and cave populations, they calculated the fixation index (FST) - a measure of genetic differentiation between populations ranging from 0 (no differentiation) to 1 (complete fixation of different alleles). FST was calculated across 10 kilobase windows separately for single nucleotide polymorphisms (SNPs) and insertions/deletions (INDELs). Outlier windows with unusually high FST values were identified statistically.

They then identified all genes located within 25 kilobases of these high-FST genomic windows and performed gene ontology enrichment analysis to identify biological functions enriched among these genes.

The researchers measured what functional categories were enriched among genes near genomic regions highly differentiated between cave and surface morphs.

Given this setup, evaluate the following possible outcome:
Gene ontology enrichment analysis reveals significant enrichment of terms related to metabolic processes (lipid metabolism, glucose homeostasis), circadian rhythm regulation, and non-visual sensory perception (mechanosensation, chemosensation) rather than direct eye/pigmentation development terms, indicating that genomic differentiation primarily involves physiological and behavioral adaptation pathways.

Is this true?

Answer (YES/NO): NO